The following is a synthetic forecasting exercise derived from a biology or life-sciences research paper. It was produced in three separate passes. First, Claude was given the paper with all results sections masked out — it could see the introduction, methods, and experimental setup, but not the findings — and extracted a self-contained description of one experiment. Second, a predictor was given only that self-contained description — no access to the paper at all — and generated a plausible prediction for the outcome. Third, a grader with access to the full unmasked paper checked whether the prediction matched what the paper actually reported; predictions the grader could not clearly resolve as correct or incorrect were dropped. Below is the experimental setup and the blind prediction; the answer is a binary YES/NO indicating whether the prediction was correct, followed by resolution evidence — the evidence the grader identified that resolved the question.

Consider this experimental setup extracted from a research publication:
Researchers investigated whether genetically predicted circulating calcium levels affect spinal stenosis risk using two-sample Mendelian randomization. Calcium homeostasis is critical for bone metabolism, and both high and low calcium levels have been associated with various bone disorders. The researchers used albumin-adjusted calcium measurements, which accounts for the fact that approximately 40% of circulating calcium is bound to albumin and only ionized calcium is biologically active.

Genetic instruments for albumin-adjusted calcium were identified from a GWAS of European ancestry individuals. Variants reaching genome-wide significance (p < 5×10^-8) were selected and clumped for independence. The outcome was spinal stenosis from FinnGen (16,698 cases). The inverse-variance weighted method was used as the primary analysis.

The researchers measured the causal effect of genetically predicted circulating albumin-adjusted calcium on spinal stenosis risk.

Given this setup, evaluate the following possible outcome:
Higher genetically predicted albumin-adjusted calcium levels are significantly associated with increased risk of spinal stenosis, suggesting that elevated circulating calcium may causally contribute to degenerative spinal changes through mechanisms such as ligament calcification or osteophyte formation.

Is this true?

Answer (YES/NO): NO